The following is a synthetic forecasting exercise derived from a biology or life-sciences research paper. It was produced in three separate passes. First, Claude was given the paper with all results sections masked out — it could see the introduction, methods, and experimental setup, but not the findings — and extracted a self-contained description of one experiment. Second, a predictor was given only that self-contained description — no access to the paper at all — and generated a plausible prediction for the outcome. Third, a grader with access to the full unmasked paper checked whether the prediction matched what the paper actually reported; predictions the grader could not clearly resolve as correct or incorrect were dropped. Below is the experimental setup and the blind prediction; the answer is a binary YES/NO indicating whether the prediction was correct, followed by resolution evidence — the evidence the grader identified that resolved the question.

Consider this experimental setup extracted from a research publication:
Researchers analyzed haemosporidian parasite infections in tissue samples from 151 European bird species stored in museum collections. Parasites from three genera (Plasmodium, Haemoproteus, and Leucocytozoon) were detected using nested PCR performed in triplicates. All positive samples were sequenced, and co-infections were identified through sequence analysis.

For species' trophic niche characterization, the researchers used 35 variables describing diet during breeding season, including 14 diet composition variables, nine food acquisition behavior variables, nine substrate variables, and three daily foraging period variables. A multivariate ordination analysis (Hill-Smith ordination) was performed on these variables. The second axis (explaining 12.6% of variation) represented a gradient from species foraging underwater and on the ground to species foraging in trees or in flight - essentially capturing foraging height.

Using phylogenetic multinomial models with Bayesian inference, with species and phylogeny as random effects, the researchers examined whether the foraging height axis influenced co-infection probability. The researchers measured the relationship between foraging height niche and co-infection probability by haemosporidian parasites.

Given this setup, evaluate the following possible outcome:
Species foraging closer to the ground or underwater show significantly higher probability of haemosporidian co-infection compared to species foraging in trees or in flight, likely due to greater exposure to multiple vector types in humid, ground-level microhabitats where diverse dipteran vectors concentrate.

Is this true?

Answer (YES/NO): NO